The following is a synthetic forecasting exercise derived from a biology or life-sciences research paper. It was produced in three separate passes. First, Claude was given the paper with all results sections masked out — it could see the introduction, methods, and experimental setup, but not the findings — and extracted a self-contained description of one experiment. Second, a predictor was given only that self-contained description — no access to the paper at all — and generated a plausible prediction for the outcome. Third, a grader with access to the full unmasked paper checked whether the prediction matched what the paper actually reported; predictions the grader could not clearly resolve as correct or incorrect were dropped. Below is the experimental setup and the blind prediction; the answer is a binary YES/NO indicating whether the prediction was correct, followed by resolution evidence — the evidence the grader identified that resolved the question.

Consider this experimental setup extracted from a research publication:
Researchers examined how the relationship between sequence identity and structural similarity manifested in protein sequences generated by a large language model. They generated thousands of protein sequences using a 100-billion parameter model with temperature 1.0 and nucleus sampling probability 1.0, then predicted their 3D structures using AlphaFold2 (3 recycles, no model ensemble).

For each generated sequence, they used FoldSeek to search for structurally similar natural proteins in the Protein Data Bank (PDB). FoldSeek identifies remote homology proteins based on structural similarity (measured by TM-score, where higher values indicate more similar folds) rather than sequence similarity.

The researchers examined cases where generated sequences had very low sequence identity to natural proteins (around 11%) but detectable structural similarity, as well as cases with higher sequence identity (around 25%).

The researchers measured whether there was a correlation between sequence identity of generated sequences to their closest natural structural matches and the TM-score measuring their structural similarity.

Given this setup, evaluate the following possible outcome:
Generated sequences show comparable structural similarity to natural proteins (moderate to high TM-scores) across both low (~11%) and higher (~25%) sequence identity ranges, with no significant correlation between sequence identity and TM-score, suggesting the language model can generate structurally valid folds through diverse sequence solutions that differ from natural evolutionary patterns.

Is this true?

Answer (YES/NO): NO